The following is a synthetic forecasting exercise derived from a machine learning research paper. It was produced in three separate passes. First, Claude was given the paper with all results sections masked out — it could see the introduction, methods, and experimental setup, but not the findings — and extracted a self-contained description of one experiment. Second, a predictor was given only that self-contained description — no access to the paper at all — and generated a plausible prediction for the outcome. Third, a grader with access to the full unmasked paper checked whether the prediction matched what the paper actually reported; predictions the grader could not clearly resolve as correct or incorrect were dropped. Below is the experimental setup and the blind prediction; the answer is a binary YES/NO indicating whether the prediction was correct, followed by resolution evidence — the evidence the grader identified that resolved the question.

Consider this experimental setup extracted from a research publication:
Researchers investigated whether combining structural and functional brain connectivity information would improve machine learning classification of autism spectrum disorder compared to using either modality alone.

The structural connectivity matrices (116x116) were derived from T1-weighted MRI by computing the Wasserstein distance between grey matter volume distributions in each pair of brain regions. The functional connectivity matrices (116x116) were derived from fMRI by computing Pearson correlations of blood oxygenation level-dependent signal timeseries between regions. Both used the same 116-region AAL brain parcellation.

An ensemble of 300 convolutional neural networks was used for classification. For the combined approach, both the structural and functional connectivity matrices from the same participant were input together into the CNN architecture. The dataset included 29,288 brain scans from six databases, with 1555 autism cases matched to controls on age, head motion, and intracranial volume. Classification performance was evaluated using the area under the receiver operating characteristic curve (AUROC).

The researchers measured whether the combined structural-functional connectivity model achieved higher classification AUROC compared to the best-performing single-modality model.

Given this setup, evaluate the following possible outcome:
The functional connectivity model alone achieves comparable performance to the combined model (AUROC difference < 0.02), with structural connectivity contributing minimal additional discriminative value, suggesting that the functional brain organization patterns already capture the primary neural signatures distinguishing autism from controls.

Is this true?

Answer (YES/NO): NO